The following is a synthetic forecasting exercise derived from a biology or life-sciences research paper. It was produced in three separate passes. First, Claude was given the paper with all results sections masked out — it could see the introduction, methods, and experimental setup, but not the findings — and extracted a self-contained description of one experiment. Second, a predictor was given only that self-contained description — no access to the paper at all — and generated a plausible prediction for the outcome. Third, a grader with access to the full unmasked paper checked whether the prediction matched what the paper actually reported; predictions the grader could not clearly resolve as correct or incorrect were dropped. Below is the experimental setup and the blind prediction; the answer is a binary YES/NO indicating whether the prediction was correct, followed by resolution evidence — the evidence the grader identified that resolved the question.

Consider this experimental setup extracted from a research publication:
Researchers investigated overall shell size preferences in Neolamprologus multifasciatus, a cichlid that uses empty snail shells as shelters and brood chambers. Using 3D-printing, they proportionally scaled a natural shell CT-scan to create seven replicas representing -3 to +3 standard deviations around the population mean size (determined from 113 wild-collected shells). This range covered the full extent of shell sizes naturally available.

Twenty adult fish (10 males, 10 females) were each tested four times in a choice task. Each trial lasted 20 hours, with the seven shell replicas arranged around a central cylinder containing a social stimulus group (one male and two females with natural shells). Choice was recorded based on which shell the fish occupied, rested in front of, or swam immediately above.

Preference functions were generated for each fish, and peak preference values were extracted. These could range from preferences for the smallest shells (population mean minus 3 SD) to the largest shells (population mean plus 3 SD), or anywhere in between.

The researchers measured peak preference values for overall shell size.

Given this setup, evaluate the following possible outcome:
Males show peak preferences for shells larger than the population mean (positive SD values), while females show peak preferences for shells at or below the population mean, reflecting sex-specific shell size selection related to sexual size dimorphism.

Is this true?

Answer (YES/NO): NO